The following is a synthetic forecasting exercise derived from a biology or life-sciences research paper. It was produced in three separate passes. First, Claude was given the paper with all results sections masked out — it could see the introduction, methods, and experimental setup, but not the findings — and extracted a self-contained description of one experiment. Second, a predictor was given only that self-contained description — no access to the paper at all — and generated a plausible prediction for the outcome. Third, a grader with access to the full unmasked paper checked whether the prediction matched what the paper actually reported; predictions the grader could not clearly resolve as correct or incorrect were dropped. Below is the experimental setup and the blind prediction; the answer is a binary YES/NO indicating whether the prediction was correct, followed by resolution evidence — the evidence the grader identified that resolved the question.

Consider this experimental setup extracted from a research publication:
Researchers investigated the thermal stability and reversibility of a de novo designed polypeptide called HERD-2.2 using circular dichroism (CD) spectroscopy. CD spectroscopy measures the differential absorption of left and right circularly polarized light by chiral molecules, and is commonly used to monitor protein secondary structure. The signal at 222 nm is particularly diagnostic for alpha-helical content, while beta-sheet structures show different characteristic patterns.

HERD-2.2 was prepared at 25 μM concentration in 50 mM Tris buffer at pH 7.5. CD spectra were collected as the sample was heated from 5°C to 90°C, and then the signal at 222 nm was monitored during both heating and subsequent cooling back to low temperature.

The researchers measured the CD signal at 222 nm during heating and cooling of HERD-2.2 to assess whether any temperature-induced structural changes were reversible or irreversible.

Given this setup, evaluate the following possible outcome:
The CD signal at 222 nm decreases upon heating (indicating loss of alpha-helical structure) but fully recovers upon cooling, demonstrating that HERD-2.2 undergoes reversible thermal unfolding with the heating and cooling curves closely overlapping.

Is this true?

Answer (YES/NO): NO